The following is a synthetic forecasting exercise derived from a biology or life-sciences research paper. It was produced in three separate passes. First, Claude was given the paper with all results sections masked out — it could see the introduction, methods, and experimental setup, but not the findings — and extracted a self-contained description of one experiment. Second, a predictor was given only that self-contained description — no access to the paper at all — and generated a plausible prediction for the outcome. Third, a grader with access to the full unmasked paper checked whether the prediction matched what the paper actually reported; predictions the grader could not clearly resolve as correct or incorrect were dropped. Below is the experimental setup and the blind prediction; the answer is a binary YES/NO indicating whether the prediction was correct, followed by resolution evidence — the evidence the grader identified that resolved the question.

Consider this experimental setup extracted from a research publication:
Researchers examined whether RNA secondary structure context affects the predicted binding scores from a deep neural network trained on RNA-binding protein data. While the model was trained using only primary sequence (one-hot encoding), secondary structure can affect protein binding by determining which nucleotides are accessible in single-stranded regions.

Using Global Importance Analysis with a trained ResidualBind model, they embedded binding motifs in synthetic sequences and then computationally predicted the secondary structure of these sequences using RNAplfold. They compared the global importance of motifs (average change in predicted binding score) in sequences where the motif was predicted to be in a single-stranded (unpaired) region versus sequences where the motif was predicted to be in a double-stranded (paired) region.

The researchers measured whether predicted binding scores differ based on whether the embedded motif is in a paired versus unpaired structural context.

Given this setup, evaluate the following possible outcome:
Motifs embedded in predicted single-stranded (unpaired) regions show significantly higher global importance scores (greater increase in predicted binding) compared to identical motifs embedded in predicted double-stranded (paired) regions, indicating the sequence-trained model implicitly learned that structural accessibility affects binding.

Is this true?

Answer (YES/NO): YES